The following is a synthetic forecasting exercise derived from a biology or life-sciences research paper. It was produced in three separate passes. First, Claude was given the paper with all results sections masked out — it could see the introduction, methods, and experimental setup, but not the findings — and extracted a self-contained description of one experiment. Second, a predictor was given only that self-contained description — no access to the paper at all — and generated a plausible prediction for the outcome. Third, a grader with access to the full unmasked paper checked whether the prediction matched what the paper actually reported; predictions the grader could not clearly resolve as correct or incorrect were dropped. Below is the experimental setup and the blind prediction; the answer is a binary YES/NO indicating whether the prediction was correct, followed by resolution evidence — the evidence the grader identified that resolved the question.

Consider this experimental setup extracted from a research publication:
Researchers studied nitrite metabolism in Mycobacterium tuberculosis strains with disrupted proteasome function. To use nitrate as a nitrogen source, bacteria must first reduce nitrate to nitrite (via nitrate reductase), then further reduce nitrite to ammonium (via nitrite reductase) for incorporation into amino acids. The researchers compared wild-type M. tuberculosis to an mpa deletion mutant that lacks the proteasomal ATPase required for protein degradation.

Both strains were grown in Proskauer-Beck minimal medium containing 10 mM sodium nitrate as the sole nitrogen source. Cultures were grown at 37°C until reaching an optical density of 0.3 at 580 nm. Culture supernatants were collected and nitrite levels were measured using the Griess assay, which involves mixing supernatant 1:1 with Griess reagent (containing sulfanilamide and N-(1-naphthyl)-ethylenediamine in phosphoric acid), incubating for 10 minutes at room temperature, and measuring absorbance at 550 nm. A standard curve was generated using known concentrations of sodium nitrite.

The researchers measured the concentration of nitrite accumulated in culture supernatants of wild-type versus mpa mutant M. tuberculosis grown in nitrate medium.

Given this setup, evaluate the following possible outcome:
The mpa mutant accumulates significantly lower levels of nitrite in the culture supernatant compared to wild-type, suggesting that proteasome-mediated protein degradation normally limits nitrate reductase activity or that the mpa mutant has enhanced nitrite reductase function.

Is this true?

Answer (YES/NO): NO